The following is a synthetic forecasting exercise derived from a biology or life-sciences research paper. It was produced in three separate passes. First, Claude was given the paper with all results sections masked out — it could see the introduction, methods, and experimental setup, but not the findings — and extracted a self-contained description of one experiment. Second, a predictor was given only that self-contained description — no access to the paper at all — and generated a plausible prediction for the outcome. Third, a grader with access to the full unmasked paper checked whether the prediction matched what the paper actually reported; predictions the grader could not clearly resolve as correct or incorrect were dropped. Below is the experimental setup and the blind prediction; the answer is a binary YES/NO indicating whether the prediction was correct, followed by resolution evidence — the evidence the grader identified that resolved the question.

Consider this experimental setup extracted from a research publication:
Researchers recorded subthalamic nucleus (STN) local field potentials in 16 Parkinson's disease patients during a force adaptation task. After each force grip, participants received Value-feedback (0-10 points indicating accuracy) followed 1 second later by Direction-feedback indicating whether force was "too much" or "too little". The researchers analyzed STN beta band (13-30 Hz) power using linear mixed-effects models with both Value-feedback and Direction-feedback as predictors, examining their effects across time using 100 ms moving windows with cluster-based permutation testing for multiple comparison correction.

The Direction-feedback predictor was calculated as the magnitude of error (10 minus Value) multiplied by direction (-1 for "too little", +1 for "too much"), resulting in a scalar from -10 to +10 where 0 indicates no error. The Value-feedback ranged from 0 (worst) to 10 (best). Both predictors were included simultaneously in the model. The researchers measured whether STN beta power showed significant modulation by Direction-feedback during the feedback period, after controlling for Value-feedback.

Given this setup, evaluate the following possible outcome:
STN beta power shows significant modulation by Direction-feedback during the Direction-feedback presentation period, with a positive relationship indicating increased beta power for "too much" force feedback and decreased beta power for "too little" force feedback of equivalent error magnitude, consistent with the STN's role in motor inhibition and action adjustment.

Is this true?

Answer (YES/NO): NO